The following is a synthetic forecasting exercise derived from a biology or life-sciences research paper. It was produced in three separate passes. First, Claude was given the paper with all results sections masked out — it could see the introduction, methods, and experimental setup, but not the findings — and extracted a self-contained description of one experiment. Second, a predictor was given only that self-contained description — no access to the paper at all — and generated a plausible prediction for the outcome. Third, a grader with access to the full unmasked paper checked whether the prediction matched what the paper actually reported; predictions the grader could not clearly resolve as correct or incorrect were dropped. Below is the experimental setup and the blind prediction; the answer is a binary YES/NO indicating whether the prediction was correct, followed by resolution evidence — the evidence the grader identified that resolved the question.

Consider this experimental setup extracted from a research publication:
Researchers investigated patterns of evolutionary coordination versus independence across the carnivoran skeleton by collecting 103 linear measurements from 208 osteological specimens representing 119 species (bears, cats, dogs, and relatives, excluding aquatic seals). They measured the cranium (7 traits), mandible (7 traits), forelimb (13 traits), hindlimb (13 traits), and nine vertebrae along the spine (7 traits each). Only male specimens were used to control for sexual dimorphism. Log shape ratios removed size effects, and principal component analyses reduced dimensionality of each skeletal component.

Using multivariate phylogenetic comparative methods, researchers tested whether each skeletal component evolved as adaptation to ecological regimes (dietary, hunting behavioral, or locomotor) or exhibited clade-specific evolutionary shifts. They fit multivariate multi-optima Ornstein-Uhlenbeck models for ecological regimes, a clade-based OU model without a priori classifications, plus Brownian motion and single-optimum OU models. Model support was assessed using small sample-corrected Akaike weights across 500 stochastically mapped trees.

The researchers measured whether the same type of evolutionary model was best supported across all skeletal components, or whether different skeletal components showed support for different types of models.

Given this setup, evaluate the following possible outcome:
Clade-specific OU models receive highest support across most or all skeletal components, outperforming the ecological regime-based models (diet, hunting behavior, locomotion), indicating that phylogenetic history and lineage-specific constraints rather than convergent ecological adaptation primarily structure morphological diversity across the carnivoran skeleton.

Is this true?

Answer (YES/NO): NO